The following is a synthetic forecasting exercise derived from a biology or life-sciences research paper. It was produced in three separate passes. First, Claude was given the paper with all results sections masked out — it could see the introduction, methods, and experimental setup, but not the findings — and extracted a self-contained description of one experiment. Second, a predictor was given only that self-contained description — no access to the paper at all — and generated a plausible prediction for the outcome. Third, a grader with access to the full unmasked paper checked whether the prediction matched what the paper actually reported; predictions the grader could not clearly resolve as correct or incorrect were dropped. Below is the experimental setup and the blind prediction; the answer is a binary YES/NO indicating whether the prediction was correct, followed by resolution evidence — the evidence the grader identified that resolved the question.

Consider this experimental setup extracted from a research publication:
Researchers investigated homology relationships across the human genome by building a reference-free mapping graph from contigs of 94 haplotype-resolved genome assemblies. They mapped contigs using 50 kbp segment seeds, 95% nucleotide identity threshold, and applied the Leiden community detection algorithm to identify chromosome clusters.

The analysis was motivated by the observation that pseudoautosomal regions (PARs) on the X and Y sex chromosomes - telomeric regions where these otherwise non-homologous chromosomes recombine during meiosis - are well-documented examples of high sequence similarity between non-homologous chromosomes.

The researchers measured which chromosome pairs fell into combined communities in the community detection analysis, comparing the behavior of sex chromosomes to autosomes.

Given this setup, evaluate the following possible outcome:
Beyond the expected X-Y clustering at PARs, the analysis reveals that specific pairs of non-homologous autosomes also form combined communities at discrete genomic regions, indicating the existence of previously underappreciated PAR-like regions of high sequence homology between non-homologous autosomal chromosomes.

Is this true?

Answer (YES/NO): YES